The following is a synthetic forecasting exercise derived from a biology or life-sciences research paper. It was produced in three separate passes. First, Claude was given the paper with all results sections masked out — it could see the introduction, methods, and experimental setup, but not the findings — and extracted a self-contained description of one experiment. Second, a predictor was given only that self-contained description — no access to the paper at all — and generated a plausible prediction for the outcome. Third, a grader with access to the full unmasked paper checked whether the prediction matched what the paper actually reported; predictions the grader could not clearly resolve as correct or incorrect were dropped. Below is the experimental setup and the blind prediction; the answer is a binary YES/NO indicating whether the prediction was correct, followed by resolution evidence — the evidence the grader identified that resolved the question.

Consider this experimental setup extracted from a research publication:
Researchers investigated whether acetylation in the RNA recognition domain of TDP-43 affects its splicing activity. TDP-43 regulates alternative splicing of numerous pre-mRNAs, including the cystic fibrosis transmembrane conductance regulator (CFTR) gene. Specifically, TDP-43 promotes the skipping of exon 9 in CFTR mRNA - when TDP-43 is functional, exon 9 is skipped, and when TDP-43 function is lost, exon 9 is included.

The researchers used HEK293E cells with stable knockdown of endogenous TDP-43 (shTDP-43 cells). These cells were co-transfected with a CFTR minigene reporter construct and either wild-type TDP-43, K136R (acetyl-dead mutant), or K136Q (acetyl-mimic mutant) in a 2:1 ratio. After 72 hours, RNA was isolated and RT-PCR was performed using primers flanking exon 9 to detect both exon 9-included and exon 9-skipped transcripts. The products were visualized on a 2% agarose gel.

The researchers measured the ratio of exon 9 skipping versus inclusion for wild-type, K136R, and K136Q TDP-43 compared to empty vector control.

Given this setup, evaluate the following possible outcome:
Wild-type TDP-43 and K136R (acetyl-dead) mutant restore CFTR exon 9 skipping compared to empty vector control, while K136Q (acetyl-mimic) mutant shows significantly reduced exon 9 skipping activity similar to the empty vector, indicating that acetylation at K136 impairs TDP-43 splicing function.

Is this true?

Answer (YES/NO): NO